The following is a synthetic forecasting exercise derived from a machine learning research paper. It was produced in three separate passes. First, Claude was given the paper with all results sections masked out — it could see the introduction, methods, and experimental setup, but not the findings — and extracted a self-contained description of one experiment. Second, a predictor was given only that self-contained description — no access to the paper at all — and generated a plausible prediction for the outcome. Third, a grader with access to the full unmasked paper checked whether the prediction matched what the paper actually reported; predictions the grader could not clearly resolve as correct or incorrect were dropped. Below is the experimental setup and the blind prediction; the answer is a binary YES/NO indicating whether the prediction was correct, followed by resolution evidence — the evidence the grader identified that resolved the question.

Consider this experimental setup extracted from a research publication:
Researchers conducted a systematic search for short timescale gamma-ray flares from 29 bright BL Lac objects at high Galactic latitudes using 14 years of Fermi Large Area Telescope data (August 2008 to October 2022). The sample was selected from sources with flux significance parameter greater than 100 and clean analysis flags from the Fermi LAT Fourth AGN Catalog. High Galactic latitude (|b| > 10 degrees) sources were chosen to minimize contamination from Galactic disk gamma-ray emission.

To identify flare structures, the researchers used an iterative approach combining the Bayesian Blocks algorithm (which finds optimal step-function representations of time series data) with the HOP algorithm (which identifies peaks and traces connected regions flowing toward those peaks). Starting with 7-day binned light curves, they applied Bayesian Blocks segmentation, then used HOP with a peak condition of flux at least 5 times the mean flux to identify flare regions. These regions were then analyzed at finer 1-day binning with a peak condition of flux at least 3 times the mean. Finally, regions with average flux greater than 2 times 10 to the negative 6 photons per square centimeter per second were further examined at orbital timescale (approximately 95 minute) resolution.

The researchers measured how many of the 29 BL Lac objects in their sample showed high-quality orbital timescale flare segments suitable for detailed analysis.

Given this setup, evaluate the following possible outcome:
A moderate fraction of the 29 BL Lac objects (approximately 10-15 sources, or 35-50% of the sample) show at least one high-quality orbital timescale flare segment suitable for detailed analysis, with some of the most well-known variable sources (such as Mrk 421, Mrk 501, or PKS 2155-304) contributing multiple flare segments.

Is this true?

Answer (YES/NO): NO